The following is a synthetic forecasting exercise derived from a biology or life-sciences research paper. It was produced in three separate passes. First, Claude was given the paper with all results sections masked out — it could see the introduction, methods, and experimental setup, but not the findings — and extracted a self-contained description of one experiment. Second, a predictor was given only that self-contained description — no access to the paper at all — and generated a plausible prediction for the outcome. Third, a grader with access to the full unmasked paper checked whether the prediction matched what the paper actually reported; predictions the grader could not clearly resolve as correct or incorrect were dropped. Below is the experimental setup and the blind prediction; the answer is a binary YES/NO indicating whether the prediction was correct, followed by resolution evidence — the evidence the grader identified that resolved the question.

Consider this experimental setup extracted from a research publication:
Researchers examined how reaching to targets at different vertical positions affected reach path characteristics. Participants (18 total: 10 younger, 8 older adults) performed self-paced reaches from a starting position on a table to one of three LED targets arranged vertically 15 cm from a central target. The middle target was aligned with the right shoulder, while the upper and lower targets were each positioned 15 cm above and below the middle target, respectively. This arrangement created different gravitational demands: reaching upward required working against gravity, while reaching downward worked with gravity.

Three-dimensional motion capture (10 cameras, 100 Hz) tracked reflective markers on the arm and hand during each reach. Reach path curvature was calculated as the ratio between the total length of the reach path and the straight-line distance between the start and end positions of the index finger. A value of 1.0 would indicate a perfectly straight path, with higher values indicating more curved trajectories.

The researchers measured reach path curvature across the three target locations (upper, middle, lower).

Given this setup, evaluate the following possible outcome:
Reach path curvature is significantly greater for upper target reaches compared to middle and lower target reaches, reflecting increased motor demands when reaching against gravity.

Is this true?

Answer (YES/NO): YES